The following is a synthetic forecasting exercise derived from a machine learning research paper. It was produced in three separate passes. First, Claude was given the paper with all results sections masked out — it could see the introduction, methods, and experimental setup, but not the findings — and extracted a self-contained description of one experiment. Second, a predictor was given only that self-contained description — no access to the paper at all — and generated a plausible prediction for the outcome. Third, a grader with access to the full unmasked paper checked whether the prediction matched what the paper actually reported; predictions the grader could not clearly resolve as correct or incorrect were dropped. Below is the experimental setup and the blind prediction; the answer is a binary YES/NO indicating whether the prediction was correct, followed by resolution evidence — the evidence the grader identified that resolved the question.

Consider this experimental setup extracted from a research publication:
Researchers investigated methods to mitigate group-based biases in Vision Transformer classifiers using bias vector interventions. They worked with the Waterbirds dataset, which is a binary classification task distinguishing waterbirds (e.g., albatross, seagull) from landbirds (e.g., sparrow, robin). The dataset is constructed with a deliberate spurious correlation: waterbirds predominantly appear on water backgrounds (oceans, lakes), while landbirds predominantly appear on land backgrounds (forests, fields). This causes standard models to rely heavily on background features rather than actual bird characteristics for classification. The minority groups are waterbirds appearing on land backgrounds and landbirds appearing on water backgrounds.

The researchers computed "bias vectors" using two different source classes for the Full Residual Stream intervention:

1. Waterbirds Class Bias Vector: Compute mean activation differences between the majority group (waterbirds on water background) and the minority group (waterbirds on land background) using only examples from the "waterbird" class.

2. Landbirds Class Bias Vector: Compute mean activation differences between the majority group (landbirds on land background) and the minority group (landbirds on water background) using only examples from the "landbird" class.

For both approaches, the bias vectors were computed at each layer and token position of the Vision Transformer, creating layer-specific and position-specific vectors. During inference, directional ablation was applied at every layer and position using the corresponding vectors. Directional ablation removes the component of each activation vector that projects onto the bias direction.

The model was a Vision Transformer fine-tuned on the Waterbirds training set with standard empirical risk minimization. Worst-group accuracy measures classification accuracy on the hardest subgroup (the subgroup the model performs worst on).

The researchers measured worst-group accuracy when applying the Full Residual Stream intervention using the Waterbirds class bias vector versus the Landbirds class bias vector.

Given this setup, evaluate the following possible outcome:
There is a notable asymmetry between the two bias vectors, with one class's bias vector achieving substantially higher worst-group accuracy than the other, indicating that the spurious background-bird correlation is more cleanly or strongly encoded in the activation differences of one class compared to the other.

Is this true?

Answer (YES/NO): YES